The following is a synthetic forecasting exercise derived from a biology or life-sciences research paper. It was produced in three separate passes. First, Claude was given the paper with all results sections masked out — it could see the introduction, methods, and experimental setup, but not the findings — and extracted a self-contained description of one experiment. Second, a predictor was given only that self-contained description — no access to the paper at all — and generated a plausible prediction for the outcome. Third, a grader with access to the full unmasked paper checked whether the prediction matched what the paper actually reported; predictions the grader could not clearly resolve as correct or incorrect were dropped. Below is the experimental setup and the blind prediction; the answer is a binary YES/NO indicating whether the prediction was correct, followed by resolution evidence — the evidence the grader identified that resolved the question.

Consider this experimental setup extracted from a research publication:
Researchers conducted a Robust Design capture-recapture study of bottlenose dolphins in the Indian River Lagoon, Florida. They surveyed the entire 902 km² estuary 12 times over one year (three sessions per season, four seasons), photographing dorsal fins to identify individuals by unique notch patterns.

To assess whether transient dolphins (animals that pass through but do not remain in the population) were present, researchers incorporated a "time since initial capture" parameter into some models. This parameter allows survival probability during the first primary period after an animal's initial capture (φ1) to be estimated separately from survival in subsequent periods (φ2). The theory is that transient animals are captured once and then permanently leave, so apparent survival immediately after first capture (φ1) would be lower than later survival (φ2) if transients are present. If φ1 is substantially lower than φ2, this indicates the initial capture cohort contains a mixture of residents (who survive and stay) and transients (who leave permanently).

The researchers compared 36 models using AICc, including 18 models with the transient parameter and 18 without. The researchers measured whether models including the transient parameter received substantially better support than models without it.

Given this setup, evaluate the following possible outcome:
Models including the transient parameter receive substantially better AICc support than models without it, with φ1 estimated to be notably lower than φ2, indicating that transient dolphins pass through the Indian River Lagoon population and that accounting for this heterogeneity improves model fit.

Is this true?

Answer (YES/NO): YES